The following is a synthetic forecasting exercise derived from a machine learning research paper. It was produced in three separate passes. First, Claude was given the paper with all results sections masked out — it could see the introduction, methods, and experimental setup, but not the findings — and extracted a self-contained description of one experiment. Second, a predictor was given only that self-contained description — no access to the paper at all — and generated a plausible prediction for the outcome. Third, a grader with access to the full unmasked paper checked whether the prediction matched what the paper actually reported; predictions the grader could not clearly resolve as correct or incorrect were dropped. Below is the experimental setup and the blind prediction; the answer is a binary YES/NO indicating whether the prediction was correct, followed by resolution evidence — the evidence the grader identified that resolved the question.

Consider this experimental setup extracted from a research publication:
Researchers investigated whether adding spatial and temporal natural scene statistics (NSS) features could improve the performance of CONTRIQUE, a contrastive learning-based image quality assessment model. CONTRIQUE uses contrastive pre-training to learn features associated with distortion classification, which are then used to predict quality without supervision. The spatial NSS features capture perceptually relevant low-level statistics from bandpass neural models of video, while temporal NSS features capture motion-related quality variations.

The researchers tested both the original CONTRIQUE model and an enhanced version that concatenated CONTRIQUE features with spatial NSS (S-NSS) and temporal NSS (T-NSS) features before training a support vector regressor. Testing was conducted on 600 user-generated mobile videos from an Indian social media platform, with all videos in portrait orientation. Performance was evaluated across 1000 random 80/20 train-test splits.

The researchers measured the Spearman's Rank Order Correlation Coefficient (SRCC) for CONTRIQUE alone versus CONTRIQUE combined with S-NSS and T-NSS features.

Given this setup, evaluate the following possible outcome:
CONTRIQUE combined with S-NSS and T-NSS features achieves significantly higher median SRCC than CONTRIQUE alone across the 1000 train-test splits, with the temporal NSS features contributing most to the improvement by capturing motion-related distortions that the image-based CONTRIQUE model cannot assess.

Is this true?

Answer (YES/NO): NO